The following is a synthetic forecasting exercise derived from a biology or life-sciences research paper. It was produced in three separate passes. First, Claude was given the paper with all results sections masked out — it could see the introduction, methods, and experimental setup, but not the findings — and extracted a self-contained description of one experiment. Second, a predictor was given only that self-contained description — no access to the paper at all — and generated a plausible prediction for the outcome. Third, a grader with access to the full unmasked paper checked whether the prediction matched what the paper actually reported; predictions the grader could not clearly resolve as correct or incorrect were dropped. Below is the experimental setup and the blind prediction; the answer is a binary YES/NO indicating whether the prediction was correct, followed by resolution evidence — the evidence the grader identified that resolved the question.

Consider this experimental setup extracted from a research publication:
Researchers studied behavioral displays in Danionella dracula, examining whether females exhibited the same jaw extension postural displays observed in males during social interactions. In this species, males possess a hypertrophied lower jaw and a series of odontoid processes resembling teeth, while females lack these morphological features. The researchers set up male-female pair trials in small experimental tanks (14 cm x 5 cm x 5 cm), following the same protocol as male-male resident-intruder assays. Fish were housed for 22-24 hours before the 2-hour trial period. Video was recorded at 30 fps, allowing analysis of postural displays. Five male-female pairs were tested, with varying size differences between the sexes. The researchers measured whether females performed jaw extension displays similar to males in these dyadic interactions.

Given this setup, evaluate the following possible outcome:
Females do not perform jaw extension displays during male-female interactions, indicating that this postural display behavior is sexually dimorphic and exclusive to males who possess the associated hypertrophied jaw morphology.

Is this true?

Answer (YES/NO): YES